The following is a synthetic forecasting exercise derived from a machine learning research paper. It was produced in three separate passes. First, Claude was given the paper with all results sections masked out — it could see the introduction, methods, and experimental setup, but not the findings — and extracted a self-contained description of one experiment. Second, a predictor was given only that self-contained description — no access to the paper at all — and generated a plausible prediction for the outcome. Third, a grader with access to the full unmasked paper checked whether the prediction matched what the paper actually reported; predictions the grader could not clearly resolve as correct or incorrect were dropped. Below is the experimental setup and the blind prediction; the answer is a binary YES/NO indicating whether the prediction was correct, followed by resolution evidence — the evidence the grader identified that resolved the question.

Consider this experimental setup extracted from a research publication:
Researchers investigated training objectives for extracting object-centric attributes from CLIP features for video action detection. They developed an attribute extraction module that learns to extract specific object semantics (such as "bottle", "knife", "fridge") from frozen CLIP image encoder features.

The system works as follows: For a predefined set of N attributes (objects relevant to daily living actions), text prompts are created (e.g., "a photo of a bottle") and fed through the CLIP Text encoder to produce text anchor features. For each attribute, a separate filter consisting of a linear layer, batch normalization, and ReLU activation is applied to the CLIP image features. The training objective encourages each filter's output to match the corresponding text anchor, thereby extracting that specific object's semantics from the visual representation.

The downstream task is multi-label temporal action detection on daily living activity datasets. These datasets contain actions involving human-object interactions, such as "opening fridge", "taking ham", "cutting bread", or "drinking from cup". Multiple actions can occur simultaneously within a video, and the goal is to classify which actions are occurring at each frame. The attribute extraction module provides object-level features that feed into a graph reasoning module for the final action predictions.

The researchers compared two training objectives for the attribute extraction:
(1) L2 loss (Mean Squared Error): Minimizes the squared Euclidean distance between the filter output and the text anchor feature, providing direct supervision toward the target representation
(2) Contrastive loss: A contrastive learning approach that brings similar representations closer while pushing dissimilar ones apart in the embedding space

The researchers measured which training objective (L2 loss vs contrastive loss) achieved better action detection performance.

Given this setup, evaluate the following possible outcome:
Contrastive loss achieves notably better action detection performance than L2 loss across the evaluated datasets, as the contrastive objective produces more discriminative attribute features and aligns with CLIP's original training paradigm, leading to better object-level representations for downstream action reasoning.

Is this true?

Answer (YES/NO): NO